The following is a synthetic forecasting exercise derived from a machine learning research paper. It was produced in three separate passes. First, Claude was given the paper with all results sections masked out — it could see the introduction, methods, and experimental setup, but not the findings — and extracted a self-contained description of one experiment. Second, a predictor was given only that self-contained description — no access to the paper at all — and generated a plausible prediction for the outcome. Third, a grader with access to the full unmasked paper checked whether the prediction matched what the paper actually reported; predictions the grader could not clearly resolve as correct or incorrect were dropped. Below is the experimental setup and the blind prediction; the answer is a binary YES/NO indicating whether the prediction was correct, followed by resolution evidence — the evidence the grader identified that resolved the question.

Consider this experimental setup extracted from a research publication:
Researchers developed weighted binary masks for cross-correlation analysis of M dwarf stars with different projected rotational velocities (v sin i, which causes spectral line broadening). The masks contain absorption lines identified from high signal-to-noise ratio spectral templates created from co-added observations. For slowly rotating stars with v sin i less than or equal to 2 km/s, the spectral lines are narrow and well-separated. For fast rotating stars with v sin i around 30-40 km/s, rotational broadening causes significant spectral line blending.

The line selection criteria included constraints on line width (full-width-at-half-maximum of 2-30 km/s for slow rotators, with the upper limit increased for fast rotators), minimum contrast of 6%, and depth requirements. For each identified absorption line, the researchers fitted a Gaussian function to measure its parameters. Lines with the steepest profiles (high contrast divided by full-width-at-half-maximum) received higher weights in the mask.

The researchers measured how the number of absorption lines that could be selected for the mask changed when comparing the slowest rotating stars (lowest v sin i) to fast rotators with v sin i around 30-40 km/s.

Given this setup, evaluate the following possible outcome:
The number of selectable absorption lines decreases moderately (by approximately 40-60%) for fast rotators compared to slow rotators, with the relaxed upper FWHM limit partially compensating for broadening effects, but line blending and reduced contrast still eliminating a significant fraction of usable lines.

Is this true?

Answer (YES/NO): NO